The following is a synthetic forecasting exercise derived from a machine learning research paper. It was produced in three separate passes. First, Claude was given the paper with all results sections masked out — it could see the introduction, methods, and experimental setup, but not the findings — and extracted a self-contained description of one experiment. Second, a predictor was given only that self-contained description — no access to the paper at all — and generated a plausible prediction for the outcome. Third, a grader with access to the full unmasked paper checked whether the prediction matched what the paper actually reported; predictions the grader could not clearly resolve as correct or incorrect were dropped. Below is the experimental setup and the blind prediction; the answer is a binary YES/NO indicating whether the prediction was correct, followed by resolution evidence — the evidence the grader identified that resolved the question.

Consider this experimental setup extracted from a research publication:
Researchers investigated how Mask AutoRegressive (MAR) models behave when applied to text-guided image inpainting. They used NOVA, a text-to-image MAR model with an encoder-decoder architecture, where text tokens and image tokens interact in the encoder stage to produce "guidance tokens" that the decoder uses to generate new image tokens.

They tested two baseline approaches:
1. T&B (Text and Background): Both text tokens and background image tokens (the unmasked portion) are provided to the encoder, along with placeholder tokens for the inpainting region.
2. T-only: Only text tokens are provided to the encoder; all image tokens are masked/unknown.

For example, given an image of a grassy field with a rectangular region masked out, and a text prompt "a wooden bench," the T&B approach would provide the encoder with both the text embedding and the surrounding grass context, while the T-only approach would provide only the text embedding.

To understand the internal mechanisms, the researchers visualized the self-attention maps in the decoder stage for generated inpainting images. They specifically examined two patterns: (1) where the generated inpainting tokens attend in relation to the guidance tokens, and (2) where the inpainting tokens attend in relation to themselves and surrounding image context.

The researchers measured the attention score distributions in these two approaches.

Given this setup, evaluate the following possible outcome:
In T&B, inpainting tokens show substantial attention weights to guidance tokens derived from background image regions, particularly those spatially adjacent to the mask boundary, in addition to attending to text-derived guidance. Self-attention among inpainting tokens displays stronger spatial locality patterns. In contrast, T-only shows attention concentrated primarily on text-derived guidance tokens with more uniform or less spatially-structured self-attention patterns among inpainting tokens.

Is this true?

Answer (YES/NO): NO